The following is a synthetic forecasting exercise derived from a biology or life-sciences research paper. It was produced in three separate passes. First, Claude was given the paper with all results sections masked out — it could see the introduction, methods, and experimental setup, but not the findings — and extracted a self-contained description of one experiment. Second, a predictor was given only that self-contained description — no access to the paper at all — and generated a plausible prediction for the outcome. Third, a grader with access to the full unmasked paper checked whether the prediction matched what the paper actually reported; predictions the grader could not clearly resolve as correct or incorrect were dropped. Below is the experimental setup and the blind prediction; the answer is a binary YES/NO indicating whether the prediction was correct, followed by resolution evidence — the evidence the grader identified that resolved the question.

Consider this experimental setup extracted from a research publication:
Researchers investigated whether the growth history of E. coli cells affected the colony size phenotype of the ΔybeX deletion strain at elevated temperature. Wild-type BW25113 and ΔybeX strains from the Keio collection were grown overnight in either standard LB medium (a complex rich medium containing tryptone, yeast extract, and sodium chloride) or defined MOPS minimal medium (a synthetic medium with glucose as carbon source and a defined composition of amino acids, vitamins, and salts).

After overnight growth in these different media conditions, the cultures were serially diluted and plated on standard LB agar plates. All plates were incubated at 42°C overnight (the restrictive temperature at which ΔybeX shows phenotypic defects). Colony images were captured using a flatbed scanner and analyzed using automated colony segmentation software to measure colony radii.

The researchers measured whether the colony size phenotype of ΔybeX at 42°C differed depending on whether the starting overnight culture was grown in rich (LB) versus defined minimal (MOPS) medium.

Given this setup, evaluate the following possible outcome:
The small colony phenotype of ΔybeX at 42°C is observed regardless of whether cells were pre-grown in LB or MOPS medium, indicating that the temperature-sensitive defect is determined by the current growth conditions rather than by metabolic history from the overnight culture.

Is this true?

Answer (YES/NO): NO